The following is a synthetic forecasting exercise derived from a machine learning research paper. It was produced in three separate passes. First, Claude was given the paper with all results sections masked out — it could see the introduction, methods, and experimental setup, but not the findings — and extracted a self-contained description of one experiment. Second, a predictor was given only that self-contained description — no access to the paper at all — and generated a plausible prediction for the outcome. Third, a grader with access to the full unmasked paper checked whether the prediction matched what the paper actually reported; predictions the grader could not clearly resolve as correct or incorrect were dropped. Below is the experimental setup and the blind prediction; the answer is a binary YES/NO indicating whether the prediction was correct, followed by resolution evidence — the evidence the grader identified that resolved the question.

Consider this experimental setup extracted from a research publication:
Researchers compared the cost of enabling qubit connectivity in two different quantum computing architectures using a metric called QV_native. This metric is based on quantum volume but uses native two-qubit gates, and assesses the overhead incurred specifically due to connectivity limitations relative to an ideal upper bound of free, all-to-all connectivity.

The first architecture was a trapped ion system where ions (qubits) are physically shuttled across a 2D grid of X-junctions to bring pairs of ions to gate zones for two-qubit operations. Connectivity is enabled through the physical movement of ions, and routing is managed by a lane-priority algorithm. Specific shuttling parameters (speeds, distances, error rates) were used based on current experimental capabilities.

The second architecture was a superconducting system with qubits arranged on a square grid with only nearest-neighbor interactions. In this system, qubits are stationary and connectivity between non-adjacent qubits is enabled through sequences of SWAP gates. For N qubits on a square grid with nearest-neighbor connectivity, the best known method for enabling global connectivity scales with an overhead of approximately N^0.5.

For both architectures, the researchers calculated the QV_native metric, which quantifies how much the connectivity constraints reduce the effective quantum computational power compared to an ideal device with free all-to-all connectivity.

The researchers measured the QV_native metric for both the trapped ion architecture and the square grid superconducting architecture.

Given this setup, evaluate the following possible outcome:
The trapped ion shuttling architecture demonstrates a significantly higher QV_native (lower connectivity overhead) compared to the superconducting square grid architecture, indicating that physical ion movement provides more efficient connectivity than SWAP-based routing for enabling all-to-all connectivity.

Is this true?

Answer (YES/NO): YES